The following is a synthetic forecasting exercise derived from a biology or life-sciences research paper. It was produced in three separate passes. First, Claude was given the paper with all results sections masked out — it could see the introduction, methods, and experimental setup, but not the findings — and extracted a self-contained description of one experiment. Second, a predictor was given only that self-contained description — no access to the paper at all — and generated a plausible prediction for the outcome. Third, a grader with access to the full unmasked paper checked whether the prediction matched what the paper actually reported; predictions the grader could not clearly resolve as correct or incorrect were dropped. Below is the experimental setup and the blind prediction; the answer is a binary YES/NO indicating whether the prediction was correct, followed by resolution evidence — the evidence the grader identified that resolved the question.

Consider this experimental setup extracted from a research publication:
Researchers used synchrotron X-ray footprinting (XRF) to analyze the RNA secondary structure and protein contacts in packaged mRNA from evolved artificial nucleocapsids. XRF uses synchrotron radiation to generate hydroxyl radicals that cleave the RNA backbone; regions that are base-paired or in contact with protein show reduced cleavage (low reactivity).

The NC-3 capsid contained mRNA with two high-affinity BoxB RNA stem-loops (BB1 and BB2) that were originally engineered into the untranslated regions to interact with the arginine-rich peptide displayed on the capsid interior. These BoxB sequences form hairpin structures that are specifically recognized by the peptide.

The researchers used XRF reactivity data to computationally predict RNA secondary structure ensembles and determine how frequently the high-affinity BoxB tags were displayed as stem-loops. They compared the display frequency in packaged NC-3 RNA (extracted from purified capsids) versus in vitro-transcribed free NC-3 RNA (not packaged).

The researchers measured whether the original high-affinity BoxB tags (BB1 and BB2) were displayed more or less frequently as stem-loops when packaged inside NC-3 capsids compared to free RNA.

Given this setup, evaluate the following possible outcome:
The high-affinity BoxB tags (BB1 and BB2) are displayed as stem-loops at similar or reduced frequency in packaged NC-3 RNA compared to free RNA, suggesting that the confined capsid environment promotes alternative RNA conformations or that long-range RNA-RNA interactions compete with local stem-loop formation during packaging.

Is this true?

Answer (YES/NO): YES